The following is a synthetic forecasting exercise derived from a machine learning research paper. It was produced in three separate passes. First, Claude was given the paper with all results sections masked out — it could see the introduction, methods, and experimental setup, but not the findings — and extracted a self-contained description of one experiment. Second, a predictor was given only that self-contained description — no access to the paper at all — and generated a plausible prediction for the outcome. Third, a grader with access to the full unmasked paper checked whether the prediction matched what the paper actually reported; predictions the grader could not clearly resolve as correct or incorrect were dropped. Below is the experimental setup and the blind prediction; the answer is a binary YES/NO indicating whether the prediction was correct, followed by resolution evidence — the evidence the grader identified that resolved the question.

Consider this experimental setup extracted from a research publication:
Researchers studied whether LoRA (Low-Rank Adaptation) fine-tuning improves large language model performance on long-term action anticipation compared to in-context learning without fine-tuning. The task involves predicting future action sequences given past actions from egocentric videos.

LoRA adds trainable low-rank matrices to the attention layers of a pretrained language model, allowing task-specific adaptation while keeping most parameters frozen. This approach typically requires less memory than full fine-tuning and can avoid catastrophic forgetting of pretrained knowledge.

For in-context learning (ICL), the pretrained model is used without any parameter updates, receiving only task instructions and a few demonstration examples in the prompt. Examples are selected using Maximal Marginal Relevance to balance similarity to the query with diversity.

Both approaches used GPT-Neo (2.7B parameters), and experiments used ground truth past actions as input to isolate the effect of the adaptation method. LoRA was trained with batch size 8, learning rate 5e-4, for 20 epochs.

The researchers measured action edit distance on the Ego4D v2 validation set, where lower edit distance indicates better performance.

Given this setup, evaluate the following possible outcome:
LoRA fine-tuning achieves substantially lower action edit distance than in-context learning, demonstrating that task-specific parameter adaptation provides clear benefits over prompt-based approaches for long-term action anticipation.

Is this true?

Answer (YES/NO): NO